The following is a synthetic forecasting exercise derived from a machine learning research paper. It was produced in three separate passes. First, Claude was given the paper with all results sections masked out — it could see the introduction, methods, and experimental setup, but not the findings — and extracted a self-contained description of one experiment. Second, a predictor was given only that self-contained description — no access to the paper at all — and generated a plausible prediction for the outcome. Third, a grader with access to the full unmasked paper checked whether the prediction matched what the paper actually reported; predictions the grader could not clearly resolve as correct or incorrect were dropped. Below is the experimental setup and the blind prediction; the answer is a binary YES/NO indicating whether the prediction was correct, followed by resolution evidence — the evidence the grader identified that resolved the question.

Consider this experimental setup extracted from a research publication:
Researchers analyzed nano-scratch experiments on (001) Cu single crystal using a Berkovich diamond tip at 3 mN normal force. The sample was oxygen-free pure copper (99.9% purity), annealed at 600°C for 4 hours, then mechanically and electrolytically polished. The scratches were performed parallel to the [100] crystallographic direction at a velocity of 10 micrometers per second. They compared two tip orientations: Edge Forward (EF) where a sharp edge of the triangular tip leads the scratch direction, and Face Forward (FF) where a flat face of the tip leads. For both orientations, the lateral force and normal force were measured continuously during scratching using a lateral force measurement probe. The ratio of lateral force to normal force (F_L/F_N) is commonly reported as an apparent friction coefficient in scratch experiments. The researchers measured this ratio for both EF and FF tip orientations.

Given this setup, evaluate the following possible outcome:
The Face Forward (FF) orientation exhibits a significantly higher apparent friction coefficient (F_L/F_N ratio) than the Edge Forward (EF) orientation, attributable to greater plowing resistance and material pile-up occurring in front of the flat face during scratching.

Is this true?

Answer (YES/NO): YES